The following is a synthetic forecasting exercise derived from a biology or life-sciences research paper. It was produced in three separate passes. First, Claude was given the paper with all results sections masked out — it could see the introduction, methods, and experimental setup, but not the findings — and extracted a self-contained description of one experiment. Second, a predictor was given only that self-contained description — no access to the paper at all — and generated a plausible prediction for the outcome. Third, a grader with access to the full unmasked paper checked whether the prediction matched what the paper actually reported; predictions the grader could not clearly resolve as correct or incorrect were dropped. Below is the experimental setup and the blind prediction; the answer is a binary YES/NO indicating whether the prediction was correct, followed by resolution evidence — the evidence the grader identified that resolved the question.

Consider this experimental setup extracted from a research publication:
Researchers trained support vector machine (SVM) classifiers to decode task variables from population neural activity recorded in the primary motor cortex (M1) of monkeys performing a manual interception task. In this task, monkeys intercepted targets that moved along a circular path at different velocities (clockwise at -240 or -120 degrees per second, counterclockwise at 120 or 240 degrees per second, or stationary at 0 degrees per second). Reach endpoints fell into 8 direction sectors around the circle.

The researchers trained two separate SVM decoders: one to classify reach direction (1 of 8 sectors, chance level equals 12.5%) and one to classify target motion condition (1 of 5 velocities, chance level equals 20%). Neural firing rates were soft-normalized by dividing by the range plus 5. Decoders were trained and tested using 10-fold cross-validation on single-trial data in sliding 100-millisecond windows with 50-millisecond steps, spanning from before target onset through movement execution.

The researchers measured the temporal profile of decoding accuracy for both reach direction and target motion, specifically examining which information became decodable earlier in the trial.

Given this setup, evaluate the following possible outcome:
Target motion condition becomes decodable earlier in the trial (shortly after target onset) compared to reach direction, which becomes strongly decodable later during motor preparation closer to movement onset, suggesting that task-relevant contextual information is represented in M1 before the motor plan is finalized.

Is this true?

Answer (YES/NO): YES